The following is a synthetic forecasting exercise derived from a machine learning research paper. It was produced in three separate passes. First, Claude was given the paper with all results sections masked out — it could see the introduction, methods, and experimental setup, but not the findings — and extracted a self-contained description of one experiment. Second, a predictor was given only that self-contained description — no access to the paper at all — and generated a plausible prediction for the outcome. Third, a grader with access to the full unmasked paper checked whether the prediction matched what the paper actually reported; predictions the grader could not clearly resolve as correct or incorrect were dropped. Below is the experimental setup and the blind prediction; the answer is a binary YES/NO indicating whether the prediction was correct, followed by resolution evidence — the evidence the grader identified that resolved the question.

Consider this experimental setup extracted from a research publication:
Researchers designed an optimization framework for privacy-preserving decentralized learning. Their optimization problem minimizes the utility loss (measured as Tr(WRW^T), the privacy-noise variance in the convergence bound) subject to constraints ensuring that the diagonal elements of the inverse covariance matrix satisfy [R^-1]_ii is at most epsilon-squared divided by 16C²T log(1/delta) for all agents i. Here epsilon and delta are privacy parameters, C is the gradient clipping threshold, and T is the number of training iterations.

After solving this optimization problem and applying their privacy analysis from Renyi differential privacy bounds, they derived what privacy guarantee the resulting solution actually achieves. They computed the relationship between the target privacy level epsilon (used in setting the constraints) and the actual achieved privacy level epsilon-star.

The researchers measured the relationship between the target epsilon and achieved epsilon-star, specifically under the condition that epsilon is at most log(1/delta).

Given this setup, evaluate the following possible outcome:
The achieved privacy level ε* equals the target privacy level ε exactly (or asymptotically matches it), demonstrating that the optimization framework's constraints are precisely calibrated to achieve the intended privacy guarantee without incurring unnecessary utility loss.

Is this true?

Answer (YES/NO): NO